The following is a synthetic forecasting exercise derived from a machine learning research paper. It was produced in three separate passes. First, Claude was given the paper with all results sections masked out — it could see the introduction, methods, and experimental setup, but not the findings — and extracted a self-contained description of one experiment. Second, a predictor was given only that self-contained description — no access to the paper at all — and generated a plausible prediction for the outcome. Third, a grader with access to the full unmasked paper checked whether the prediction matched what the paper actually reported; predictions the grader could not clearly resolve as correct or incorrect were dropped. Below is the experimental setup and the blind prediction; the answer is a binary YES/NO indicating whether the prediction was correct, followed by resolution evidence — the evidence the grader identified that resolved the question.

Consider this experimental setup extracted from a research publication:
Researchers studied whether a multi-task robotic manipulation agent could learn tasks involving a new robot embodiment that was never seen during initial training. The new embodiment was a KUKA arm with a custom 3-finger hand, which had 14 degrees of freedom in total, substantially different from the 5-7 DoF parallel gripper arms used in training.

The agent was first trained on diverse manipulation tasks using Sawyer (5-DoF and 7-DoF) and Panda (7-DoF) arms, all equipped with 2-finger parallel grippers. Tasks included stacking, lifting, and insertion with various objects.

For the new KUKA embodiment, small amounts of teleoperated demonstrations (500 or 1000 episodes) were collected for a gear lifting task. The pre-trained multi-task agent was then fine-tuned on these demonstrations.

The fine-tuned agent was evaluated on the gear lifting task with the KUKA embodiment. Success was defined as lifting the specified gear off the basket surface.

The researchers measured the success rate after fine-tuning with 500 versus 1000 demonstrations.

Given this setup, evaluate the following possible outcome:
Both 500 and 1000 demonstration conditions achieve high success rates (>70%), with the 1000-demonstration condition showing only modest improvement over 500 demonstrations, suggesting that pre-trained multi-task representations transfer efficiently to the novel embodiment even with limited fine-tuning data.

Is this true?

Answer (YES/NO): NO